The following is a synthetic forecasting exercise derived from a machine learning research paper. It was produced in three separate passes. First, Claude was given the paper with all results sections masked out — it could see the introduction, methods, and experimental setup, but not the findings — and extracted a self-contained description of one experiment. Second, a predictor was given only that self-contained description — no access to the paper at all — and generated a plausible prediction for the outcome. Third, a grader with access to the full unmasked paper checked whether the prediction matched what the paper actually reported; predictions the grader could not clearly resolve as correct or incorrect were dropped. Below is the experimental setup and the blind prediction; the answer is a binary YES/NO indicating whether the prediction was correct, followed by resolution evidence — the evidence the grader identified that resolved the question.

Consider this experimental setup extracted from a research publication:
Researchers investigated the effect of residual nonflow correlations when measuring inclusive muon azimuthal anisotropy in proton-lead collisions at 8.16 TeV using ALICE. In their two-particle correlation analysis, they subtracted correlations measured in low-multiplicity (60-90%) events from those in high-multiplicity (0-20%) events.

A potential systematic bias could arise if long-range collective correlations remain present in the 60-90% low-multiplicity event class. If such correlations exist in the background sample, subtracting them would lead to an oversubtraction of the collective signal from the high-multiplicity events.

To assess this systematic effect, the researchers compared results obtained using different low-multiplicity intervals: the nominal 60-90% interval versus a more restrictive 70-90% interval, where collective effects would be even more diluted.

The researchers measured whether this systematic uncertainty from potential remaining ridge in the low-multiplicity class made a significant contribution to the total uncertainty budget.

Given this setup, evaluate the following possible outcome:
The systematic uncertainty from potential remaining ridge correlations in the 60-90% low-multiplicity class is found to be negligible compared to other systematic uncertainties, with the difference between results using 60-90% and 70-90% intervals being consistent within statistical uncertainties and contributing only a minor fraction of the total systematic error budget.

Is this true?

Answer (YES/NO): NO